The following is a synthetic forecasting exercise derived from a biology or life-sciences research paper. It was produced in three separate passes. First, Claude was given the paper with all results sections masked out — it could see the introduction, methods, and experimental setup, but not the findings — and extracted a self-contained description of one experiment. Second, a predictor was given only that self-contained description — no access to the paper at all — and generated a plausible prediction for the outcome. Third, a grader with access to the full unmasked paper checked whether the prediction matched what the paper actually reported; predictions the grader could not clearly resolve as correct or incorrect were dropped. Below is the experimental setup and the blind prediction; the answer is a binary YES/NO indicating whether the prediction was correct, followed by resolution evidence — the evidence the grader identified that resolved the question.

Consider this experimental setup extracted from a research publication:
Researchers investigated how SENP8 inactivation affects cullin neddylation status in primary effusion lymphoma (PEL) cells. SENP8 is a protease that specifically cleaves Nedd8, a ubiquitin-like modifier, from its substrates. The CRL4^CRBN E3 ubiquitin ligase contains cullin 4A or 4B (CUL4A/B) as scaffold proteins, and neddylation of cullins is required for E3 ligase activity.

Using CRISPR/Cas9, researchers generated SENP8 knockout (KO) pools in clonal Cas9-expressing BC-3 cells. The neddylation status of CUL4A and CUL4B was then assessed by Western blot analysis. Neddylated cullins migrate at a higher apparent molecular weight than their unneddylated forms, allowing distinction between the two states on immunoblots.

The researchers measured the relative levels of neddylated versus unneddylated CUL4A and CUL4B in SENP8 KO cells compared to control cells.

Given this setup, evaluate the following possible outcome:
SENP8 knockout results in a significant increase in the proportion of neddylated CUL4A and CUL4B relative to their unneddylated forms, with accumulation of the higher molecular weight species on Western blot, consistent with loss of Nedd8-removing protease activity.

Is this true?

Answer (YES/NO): NO